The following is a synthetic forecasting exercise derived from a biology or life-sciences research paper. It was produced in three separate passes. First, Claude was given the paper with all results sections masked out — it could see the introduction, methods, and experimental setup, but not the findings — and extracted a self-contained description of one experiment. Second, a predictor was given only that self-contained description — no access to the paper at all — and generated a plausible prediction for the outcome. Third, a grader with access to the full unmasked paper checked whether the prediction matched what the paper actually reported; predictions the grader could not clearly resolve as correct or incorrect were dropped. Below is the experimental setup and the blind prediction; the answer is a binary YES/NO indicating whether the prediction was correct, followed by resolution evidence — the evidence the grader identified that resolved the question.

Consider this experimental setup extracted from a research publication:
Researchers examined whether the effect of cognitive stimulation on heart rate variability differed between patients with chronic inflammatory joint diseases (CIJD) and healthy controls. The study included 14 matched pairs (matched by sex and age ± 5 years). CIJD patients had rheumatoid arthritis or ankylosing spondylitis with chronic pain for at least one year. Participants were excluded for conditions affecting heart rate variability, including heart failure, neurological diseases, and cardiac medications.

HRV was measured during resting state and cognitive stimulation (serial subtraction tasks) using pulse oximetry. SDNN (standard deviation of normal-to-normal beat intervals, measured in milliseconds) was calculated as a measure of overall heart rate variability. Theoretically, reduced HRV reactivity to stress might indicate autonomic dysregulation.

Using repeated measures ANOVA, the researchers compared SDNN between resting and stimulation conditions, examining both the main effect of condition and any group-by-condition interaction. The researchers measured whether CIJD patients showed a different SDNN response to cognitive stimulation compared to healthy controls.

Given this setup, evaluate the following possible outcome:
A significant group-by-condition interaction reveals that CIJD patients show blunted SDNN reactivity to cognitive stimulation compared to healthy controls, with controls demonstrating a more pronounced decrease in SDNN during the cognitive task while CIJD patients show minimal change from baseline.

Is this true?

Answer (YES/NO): NO